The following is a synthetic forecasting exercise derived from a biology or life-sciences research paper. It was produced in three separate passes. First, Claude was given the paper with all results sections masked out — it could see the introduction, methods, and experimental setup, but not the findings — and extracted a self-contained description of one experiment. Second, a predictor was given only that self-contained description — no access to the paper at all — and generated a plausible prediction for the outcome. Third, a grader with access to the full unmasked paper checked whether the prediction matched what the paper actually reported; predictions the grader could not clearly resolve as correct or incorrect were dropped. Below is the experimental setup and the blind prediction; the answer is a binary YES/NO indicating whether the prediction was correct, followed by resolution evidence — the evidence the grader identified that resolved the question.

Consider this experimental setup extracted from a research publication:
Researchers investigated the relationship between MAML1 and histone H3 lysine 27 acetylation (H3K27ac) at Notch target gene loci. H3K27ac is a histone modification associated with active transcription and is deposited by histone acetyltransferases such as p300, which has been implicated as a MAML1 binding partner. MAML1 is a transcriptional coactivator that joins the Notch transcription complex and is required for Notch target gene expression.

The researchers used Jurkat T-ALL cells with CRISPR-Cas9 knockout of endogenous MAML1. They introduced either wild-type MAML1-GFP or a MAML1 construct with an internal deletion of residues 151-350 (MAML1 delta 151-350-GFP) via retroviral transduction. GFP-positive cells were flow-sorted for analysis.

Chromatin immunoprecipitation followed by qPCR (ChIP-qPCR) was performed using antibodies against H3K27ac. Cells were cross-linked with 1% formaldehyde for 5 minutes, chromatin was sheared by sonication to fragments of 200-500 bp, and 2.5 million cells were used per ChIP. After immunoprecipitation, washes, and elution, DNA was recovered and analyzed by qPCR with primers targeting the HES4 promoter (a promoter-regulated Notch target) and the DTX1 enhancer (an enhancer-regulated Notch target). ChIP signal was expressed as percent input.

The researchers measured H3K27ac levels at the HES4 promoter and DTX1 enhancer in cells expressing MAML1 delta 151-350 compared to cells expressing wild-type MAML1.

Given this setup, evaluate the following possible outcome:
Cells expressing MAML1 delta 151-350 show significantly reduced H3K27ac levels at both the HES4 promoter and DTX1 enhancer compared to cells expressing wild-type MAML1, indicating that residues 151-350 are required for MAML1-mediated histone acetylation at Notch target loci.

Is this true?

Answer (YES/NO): YES